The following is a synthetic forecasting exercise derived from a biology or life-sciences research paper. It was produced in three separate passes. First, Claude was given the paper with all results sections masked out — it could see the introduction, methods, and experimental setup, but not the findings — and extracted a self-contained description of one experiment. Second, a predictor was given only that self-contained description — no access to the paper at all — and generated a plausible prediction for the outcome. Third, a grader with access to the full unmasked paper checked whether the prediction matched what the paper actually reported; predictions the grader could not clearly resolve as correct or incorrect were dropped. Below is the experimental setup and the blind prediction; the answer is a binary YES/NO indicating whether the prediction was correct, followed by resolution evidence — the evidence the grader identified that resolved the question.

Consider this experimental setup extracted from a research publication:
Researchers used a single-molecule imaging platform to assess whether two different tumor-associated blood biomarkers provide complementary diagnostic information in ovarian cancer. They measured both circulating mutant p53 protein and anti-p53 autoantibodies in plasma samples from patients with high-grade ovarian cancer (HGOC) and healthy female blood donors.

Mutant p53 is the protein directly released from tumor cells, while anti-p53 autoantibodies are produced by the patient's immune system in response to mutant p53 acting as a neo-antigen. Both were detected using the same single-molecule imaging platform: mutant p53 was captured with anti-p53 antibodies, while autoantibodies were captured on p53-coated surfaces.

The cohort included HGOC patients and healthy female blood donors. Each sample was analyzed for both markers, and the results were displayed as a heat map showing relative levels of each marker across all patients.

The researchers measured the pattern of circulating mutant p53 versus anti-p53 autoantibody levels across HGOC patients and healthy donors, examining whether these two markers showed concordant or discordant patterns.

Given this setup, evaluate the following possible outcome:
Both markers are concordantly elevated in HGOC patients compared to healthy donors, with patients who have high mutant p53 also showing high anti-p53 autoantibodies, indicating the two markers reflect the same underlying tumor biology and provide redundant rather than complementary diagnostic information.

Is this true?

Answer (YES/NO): NO